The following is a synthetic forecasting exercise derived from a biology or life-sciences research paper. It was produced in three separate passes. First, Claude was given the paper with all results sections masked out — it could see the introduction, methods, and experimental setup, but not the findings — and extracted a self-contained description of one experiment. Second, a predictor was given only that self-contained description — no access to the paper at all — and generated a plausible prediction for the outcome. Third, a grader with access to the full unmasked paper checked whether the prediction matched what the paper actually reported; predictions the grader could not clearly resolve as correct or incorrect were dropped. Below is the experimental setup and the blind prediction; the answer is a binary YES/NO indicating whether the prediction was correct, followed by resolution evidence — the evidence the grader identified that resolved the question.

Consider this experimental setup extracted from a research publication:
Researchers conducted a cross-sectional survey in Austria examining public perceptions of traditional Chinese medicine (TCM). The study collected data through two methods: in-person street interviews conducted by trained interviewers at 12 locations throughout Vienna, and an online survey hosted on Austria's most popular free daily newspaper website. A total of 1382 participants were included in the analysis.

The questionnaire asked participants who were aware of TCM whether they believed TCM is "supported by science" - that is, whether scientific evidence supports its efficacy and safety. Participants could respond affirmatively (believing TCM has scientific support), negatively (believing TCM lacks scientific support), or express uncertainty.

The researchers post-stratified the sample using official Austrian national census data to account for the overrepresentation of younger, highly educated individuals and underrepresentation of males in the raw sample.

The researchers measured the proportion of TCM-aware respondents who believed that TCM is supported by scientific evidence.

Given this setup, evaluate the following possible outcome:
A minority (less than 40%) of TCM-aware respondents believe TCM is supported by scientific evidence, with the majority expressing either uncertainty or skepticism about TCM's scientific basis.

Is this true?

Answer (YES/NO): NO